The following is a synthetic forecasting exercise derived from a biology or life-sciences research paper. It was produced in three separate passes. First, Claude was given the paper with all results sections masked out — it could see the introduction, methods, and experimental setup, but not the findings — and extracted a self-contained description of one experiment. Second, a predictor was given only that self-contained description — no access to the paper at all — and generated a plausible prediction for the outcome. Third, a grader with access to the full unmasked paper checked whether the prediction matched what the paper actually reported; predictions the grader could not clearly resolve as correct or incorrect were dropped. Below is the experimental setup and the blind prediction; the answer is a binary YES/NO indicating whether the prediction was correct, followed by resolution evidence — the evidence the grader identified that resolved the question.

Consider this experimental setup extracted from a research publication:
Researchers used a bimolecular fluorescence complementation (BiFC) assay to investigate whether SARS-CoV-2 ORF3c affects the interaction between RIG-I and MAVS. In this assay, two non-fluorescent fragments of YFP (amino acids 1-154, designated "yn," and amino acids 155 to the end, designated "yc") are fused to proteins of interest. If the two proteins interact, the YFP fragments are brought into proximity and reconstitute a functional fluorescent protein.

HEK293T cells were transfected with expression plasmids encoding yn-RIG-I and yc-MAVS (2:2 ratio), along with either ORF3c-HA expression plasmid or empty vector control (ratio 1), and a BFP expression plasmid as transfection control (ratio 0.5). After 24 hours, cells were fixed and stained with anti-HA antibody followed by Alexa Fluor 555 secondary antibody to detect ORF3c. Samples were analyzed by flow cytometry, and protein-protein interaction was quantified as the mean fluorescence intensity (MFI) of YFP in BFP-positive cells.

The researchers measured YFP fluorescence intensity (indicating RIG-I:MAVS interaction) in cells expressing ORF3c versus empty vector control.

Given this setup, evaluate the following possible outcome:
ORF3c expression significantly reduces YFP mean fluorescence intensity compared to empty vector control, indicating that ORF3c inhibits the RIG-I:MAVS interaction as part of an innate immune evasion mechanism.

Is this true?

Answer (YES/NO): YES